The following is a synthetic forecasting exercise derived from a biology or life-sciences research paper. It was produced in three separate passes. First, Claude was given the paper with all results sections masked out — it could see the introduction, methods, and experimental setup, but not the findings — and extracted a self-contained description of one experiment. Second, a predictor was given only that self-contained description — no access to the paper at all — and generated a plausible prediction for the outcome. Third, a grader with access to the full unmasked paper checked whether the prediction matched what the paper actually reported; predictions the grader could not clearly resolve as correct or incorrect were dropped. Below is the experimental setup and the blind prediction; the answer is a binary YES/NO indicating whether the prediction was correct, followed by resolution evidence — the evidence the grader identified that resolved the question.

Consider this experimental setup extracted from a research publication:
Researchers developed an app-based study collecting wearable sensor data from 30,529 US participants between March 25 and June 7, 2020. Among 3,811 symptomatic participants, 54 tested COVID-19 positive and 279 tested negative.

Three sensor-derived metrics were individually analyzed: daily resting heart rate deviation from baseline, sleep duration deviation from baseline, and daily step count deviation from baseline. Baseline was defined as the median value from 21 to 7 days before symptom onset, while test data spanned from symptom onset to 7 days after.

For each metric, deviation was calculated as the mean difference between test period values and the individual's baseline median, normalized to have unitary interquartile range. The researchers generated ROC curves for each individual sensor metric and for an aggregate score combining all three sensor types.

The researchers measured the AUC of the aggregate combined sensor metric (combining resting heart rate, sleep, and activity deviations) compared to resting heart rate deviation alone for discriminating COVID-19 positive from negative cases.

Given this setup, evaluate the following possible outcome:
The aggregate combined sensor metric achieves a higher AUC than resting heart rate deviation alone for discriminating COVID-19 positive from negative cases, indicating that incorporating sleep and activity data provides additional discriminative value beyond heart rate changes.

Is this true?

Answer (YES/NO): YES